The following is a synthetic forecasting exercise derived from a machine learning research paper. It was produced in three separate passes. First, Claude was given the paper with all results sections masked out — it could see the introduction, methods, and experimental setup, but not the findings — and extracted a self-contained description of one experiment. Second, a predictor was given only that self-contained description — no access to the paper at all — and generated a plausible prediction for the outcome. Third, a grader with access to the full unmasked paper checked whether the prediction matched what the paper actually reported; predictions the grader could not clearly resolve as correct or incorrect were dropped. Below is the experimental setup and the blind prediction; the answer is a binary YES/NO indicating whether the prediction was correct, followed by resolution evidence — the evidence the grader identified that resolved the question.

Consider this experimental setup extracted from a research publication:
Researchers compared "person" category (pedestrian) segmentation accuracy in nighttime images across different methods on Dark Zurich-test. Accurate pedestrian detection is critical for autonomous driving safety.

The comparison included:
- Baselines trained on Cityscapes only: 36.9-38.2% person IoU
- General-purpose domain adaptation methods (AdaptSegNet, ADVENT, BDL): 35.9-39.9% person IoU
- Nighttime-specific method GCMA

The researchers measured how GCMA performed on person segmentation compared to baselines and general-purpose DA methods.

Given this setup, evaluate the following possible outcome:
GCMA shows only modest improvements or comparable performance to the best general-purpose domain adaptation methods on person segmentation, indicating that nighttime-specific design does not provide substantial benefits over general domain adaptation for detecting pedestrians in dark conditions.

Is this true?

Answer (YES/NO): NO